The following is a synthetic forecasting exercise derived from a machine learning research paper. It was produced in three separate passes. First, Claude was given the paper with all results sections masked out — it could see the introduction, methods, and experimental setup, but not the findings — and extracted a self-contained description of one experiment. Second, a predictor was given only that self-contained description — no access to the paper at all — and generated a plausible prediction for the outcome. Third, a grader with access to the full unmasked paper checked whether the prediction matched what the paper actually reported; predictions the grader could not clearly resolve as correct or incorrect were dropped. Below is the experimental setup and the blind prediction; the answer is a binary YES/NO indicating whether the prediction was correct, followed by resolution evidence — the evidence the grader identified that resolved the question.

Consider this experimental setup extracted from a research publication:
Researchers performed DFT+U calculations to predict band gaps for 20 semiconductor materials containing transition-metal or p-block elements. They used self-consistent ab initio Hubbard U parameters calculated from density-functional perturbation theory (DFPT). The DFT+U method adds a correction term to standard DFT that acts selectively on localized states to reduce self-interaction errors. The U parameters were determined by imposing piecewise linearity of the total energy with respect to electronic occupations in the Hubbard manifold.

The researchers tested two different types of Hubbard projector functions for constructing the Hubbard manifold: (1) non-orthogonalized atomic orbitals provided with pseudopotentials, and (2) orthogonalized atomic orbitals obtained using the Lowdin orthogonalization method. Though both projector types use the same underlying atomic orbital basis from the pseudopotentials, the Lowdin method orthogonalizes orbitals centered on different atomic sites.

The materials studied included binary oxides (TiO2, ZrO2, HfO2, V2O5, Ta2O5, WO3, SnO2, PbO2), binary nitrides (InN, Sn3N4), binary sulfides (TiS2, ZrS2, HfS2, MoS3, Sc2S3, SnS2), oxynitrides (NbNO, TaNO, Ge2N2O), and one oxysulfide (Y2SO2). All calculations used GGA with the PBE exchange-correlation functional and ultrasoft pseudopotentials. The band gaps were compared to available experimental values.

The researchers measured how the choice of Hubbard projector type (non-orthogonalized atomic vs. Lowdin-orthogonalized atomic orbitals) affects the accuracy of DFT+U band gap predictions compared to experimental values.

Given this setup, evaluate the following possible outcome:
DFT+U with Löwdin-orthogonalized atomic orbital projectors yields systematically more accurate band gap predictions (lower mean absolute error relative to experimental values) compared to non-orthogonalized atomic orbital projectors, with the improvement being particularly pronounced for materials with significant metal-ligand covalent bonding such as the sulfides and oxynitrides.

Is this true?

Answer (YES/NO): NO